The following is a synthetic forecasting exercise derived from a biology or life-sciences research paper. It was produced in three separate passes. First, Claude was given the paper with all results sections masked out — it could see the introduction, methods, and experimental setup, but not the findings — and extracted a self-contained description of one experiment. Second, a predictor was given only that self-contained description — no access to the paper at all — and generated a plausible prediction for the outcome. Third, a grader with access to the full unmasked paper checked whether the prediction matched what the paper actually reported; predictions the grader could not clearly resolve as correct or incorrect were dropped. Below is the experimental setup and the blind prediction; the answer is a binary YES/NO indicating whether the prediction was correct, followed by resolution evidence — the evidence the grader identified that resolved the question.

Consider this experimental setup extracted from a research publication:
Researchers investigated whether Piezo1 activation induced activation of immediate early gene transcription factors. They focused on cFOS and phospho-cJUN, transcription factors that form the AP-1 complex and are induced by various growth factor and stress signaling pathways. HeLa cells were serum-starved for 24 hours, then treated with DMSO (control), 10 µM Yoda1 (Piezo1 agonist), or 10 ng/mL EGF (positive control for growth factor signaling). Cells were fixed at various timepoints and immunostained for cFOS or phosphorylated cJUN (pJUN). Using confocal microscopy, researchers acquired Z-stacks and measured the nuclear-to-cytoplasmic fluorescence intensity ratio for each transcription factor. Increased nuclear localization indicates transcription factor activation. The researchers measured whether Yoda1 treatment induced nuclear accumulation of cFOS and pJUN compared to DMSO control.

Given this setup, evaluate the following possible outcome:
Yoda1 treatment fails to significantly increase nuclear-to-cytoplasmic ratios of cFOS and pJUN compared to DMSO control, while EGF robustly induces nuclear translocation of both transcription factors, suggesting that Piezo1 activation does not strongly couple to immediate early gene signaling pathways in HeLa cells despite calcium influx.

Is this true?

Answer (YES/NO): NO